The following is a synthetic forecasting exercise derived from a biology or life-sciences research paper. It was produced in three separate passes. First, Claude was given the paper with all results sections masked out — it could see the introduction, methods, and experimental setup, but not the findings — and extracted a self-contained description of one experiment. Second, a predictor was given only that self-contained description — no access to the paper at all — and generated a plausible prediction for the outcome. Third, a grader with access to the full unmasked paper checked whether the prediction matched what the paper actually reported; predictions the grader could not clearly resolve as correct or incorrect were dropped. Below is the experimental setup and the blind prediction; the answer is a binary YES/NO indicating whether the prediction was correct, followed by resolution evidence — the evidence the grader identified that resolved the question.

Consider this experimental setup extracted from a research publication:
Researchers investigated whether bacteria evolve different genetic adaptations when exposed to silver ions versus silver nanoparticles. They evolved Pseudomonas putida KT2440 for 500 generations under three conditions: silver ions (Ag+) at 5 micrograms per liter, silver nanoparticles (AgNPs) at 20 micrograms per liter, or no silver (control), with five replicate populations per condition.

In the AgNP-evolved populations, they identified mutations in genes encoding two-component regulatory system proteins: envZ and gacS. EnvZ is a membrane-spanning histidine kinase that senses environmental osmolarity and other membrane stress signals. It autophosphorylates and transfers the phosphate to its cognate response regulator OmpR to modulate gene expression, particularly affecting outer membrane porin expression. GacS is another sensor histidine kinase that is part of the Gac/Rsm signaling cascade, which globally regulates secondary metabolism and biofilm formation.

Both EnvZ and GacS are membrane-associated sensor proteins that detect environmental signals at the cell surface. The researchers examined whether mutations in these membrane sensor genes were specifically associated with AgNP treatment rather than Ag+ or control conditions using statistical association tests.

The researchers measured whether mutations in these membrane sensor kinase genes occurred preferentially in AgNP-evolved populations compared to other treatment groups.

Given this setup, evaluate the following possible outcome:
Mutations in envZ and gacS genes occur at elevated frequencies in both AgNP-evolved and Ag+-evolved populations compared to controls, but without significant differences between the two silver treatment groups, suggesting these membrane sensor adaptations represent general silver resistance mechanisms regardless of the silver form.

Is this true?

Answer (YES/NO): NO